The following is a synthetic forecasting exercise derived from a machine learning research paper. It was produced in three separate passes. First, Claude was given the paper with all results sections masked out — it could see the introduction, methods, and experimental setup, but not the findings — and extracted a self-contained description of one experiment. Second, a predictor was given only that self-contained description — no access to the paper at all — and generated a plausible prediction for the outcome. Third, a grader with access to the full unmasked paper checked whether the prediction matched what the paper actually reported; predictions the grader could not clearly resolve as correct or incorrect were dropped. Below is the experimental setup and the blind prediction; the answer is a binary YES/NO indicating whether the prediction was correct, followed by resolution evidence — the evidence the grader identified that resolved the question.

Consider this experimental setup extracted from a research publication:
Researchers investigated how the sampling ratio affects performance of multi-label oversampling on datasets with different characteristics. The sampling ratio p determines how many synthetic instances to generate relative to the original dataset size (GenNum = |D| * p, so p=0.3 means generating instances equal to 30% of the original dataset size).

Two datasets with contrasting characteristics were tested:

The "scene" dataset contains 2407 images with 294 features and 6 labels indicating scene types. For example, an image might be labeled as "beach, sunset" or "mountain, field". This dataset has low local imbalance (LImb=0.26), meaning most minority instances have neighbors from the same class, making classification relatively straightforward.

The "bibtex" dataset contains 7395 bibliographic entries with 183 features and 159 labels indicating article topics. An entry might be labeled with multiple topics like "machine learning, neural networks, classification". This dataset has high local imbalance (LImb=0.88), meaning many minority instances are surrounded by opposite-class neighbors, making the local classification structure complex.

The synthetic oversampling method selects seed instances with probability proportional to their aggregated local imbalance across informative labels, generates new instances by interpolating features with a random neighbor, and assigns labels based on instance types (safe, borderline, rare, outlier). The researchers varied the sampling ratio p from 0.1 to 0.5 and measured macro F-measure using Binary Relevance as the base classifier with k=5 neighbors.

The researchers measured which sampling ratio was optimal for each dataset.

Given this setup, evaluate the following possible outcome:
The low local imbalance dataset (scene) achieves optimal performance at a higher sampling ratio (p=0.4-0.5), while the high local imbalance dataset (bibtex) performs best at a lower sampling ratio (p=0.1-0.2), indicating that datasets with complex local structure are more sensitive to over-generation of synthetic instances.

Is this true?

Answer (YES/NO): NO